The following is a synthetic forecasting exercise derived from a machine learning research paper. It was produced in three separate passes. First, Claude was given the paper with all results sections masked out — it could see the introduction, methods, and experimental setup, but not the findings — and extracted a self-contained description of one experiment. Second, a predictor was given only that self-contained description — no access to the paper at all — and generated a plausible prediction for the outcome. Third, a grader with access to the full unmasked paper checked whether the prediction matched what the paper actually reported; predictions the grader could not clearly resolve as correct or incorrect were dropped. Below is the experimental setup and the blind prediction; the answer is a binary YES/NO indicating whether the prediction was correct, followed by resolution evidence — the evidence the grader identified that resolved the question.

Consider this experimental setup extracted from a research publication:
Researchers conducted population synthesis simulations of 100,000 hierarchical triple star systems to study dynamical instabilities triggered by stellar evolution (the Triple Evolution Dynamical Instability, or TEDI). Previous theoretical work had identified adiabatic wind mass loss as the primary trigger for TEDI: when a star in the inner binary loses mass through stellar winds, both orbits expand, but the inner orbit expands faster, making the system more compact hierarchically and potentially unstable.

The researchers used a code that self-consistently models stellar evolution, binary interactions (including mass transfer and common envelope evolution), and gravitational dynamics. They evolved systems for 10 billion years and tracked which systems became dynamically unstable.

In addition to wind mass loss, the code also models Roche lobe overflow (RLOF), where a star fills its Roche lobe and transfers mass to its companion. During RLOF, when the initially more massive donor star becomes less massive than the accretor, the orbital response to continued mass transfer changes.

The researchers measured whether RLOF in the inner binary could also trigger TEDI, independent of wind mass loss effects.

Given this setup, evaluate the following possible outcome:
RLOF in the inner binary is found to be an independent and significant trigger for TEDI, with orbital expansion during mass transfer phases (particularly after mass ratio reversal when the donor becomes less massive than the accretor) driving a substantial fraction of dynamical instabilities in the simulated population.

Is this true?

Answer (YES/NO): YES